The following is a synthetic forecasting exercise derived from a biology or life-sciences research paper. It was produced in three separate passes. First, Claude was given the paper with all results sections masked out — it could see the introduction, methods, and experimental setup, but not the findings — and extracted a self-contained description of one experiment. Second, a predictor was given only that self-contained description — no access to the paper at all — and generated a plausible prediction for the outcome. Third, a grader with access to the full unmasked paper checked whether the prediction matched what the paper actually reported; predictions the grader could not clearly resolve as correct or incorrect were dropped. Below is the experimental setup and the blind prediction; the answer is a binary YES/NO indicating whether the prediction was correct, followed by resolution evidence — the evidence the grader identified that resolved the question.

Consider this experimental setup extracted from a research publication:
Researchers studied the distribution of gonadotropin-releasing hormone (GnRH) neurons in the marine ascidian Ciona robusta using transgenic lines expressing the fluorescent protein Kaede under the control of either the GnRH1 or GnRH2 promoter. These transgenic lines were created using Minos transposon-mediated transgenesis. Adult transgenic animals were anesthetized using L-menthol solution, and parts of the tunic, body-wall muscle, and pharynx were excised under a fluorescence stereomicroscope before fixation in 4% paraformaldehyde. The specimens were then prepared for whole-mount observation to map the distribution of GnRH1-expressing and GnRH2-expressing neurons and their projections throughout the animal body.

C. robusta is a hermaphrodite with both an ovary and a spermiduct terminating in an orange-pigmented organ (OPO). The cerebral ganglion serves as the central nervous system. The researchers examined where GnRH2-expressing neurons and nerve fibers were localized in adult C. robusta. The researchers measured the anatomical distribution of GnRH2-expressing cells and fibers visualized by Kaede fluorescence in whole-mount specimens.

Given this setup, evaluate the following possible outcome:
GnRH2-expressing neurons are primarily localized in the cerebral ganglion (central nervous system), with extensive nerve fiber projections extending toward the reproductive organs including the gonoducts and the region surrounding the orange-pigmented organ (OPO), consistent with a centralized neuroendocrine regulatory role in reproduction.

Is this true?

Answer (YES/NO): NO